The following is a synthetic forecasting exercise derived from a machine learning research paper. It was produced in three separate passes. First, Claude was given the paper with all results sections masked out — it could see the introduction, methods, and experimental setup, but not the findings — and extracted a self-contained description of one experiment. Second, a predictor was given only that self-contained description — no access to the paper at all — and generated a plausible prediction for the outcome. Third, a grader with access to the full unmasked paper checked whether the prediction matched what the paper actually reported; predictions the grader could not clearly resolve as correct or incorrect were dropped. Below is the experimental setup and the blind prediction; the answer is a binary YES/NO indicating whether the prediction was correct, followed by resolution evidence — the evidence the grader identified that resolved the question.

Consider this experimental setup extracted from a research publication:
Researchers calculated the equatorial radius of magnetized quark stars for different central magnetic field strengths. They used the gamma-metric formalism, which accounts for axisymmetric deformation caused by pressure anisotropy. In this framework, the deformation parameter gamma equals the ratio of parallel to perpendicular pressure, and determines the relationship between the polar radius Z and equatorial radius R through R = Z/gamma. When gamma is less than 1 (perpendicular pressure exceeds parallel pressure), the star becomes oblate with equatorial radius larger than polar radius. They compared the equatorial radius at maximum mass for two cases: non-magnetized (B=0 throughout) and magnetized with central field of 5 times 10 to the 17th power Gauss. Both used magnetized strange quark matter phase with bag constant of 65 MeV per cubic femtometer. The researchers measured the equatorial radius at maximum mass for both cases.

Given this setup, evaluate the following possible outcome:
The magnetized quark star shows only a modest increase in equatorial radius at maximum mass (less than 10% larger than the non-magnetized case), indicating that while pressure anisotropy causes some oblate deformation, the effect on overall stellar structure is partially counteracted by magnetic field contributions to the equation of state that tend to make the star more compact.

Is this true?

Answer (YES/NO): NO